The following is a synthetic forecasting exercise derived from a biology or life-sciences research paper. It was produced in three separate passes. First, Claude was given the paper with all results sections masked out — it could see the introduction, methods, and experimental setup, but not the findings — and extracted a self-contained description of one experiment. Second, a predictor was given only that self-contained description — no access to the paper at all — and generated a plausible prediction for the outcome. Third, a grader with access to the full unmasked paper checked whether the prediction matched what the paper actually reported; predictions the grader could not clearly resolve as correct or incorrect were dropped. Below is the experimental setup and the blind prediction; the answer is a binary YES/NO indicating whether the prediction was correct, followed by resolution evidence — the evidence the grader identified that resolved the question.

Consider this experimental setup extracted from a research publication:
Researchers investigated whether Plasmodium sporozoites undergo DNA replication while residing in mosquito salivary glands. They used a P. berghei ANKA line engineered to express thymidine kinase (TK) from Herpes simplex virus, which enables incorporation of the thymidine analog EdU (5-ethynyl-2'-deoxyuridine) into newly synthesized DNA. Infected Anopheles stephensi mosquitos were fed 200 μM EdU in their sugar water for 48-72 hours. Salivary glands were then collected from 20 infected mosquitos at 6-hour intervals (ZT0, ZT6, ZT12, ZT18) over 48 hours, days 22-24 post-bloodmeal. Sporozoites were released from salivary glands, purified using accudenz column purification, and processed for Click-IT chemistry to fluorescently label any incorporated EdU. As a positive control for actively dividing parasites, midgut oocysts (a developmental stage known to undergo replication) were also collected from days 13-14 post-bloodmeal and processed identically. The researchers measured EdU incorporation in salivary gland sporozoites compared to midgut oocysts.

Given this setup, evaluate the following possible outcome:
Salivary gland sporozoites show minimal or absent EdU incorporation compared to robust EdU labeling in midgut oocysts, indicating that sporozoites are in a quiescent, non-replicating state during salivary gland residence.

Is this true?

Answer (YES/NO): YES